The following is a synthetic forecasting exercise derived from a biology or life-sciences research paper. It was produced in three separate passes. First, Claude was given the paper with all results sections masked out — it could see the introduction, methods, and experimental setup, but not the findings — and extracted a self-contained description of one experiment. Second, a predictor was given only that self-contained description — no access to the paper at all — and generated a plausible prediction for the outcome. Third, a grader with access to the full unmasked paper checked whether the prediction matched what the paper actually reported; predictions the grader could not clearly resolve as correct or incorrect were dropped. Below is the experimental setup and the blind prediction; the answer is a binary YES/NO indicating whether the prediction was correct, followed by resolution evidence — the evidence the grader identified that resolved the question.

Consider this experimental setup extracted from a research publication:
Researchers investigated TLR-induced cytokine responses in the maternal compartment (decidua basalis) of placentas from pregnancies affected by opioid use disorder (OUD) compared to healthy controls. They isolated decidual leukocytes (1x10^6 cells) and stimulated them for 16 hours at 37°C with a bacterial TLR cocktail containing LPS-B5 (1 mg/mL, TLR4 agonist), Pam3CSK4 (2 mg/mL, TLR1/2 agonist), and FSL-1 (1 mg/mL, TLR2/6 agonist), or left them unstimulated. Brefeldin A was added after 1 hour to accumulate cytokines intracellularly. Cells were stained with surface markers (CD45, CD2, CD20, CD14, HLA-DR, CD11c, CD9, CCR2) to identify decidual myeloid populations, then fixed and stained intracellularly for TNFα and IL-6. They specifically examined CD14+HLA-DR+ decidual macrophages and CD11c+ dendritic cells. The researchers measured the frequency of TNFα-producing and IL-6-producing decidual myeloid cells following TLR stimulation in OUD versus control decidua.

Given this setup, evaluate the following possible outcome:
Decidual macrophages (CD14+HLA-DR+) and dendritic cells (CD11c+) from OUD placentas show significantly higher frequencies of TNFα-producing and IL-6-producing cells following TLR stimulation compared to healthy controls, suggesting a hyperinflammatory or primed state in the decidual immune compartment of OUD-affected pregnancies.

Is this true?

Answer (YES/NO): NO